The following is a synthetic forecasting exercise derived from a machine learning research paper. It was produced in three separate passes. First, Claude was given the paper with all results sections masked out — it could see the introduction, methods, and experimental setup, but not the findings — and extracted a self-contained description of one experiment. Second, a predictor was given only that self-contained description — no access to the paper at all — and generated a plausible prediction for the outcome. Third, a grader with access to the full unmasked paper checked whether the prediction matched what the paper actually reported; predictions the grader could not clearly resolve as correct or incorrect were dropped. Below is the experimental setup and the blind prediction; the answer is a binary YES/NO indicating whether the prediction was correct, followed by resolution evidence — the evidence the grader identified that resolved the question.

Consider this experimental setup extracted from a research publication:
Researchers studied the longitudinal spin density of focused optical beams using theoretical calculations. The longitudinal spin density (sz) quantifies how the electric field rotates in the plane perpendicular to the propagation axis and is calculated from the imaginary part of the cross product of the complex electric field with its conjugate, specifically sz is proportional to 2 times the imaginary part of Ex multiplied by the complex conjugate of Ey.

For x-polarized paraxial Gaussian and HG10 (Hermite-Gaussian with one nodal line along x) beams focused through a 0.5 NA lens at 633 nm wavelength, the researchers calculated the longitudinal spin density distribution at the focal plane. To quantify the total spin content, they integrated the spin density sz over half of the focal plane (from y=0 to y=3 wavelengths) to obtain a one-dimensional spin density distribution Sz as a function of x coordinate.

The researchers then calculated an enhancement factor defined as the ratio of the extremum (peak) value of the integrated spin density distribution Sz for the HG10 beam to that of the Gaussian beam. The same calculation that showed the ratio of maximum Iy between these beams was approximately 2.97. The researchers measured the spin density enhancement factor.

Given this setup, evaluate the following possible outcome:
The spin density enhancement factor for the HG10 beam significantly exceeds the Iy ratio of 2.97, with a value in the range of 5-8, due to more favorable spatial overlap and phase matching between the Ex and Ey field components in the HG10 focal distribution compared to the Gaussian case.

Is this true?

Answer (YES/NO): NO